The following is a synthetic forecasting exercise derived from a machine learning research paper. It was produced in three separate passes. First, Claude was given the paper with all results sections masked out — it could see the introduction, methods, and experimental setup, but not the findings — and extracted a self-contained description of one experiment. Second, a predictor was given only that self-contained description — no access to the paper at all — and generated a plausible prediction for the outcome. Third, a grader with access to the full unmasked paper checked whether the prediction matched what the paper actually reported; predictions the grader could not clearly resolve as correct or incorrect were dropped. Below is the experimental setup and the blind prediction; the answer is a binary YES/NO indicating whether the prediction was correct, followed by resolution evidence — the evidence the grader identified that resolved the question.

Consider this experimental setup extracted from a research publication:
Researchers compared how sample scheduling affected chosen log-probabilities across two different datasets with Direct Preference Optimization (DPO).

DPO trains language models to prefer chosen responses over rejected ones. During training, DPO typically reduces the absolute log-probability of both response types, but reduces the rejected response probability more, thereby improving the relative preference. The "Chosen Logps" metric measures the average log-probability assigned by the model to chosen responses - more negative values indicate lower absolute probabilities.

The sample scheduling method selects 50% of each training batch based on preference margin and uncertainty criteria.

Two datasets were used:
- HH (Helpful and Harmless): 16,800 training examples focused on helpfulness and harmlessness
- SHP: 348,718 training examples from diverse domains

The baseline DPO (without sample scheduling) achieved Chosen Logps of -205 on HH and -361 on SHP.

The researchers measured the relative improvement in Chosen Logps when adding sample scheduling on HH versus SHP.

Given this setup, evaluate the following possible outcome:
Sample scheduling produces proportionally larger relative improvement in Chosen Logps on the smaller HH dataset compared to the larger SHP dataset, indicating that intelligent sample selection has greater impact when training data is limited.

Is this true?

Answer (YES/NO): YES